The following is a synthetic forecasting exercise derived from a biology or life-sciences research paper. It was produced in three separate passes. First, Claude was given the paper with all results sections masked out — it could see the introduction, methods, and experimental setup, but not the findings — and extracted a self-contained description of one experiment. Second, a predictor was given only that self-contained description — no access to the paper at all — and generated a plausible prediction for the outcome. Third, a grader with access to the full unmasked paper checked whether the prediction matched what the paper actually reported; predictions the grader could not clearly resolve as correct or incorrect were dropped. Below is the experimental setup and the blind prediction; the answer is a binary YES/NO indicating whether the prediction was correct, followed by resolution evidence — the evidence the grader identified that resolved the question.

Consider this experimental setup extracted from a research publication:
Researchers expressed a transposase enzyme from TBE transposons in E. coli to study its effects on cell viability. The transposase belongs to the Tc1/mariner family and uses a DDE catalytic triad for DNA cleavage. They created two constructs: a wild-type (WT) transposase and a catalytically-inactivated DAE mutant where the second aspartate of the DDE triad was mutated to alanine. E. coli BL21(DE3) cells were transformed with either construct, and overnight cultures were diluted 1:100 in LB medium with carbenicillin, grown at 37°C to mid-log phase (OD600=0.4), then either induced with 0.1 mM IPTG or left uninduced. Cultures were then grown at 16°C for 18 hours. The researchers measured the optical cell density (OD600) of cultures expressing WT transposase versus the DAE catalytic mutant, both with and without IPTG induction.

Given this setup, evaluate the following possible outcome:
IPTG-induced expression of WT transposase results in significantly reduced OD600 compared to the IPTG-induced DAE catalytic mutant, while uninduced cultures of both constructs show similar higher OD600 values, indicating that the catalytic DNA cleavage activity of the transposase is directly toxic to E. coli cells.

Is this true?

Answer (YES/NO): YES